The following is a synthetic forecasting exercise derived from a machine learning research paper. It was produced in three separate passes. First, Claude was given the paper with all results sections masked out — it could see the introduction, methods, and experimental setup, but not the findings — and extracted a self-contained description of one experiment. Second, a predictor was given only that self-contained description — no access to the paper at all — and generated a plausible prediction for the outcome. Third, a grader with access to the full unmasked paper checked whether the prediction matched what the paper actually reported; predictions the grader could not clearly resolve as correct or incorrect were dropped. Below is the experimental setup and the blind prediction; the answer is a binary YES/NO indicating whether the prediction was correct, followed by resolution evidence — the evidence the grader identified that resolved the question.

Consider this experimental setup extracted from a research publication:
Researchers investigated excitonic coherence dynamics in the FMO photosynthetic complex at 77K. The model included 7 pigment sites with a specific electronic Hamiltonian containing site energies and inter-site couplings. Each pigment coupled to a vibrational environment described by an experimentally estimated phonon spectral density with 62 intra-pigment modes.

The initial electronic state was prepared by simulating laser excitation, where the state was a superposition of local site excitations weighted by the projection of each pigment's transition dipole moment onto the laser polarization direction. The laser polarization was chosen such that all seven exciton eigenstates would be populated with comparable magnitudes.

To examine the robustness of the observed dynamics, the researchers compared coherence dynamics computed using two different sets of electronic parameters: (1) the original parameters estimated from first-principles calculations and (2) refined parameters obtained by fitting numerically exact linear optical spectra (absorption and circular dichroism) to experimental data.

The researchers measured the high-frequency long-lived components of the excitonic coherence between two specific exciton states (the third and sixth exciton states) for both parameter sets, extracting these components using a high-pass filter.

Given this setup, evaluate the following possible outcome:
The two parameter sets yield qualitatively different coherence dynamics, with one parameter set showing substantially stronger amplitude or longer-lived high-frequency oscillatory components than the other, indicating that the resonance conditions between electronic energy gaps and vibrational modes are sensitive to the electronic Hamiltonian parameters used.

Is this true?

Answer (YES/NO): NO